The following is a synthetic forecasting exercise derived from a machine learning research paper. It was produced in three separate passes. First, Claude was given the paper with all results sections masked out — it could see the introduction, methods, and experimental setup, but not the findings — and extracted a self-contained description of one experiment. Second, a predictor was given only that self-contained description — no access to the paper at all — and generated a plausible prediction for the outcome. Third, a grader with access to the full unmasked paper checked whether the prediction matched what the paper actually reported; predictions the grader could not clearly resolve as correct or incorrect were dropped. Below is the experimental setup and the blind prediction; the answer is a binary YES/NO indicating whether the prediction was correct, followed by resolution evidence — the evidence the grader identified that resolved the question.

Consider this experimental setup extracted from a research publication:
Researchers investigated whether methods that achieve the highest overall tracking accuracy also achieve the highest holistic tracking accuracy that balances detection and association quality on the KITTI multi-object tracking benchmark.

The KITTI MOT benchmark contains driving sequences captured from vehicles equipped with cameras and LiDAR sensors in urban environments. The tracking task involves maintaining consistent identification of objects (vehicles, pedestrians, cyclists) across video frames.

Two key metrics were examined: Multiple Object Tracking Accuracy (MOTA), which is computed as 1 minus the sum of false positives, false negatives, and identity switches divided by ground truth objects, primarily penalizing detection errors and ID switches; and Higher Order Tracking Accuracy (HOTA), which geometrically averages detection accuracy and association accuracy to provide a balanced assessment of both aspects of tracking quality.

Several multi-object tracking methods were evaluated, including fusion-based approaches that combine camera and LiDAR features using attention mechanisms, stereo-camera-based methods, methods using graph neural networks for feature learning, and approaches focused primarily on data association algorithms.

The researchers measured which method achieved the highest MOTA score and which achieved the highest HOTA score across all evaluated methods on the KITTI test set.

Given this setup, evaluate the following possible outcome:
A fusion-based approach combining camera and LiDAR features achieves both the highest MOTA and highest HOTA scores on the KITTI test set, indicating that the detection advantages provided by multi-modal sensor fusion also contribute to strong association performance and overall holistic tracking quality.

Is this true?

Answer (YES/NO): NO